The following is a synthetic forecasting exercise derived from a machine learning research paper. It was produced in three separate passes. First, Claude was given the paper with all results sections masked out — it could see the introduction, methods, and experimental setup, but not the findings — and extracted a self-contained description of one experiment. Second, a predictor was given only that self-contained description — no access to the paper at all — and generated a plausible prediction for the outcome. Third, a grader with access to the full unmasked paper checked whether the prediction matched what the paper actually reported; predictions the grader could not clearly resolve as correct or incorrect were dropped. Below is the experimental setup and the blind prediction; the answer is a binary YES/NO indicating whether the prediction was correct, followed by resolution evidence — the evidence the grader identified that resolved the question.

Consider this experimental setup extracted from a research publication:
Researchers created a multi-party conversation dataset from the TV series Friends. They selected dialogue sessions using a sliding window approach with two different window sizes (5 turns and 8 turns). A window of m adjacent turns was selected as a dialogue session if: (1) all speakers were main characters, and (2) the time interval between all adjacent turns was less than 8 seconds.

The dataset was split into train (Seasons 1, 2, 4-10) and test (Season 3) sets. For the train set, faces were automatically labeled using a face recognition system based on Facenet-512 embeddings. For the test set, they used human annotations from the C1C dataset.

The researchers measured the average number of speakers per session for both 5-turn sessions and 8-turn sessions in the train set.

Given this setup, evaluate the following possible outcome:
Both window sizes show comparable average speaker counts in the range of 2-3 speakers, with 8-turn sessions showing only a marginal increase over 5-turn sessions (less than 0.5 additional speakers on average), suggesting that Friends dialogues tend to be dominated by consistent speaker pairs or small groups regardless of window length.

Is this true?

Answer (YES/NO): NO